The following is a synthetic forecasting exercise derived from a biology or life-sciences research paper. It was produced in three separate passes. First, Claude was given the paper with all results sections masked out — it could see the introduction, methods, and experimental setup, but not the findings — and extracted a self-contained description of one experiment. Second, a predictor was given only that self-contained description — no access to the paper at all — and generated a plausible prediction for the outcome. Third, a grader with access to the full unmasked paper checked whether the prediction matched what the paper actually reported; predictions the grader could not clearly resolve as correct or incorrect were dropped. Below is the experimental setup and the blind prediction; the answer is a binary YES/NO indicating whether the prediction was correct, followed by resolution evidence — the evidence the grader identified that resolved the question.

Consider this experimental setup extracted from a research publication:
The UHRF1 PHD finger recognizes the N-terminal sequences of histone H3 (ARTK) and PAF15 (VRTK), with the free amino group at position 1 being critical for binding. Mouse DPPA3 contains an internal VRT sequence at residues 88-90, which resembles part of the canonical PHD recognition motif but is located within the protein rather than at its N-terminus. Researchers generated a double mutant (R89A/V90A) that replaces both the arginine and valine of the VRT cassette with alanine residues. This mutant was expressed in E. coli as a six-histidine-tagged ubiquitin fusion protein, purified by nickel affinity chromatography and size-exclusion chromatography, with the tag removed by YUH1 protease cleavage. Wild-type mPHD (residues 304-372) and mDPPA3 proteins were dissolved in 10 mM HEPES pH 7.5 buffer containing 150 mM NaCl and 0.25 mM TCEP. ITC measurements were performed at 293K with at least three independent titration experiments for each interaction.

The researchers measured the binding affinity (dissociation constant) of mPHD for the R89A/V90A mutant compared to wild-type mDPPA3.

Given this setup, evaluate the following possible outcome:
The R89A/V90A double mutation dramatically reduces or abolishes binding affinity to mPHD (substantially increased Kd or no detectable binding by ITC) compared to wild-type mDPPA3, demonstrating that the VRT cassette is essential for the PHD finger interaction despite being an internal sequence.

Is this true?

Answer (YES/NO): YES